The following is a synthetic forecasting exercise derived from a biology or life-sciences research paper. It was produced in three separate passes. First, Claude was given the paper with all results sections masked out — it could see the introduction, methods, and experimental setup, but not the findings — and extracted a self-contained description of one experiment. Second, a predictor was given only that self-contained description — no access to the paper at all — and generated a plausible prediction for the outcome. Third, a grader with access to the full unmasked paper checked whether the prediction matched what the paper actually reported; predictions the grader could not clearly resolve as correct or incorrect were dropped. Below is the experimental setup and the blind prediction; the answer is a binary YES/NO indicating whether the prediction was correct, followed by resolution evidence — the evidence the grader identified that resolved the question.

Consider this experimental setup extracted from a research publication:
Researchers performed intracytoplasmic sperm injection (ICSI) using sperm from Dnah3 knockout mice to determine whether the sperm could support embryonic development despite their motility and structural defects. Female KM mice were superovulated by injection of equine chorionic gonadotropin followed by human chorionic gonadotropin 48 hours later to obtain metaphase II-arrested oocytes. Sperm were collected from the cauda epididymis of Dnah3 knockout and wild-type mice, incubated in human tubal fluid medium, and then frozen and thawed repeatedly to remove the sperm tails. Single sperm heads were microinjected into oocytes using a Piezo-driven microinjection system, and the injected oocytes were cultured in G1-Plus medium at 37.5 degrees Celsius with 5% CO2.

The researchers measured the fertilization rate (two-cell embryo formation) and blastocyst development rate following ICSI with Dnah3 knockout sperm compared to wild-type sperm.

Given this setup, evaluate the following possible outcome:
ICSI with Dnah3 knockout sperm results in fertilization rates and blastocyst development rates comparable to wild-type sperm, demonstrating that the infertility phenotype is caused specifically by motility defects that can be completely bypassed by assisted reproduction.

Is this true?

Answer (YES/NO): YES